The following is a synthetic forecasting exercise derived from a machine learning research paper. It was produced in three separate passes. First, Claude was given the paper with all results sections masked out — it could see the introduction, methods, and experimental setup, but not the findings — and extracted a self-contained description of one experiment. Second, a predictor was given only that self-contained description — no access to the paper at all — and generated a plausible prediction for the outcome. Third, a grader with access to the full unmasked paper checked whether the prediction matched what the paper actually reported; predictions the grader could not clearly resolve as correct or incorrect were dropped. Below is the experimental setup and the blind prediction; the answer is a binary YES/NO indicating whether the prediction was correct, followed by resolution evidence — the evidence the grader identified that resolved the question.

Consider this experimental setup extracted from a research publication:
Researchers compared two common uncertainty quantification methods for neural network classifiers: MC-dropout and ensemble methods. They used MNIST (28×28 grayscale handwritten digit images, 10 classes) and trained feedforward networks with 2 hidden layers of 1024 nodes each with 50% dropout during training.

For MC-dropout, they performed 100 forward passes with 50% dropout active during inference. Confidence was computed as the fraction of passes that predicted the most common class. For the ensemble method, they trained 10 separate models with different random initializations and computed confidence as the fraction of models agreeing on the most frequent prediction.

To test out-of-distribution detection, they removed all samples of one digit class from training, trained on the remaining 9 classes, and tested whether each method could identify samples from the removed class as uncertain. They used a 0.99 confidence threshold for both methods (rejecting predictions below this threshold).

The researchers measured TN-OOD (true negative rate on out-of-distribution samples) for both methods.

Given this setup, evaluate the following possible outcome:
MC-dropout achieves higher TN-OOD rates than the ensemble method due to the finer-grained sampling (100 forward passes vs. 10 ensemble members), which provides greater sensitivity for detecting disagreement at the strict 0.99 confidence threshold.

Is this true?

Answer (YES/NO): YES